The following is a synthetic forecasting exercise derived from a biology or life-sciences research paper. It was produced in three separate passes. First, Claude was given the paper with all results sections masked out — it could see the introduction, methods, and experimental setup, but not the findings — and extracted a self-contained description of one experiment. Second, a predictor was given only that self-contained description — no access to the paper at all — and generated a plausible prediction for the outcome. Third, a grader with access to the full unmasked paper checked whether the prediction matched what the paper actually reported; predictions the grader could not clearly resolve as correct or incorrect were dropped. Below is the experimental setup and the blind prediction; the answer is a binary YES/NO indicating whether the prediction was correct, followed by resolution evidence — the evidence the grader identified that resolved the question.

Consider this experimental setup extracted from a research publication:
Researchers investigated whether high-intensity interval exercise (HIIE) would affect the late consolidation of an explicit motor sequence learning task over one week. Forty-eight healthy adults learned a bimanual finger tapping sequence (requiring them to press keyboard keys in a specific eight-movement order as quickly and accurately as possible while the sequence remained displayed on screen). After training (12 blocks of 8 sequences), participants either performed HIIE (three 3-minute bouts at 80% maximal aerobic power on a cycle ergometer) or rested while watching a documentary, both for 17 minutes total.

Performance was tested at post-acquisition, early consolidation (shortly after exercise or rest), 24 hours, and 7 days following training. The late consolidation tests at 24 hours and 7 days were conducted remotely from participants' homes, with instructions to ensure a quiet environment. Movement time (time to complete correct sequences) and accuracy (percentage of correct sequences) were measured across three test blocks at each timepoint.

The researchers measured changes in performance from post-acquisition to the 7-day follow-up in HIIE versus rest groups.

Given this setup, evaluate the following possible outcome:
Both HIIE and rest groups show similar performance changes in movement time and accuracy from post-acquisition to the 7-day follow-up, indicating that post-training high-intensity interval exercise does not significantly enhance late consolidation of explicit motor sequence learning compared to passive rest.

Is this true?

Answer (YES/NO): NO